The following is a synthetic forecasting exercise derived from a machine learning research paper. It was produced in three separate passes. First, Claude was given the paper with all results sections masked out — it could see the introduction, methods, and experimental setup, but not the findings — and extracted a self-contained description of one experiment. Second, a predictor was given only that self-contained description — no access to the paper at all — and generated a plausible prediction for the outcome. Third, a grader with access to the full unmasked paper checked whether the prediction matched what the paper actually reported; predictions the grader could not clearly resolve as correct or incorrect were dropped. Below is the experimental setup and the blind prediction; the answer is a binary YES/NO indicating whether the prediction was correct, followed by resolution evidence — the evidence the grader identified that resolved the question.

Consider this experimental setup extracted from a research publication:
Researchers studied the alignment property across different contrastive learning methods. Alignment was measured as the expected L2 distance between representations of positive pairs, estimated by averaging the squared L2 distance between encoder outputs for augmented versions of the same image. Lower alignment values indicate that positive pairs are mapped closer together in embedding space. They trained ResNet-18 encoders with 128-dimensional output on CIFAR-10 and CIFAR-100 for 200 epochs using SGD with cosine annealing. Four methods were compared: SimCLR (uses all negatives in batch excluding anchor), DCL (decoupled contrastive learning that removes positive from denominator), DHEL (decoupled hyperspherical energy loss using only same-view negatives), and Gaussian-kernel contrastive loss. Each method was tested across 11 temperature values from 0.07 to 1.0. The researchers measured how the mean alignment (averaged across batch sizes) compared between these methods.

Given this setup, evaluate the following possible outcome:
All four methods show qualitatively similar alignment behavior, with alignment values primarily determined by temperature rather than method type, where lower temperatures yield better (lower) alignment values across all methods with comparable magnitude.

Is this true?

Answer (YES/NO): NO